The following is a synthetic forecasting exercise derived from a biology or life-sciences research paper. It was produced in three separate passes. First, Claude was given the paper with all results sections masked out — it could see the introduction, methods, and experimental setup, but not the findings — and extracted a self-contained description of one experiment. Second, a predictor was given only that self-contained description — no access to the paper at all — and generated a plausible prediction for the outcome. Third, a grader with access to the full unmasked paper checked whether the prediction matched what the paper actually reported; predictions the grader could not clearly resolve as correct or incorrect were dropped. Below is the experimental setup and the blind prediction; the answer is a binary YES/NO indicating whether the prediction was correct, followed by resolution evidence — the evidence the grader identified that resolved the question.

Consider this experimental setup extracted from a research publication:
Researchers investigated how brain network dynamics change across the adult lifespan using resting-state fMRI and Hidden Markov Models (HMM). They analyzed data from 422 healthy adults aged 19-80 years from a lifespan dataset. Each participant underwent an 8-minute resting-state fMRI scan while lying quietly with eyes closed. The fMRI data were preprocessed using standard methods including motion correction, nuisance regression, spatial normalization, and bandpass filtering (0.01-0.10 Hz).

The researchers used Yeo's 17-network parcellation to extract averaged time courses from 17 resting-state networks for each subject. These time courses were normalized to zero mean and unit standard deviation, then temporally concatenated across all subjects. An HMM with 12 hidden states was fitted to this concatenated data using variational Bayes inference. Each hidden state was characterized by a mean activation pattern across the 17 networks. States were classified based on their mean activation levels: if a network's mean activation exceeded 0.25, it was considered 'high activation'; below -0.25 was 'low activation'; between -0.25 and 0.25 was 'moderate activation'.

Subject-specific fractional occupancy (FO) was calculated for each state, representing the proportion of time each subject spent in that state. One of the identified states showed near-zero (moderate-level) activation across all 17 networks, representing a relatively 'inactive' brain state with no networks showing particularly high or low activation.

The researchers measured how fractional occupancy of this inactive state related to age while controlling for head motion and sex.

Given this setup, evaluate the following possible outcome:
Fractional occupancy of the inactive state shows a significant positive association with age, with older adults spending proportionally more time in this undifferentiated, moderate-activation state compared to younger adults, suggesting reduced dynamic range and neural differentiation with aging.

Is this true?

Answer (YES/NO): YES